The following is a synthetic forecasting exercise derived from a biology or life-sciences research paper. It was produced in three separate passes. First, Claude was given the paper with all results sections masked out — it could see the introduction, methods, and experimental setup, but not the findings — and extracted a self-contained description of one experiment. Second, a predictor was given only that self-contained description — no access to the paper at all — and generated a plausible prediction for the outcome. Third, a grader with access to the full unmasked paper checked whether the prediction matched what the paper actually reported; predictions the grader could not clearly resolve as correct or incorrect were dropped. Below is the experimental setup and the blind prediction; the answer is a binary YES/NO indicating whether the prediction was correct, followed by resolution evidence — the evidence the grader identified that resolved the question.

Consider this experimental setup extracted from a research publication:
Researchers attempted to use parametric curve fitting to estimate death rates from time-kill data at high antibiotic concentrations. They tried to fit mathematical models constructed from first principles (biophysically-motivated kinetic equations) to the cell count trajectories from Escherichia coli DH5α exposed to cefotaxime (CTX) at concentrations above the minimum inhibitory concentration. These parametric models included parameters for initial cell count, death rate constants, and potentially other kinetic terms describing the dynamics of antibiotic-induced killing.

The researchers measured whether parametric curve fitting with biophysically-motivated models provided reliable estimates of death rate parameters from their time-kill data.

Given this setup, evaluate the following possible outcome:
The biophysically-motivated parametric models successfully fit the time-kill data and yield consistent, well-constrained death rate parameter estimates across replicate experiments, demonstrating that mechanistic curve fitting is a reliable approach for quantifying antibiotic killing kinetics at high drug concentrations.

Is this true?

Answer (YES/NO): NO